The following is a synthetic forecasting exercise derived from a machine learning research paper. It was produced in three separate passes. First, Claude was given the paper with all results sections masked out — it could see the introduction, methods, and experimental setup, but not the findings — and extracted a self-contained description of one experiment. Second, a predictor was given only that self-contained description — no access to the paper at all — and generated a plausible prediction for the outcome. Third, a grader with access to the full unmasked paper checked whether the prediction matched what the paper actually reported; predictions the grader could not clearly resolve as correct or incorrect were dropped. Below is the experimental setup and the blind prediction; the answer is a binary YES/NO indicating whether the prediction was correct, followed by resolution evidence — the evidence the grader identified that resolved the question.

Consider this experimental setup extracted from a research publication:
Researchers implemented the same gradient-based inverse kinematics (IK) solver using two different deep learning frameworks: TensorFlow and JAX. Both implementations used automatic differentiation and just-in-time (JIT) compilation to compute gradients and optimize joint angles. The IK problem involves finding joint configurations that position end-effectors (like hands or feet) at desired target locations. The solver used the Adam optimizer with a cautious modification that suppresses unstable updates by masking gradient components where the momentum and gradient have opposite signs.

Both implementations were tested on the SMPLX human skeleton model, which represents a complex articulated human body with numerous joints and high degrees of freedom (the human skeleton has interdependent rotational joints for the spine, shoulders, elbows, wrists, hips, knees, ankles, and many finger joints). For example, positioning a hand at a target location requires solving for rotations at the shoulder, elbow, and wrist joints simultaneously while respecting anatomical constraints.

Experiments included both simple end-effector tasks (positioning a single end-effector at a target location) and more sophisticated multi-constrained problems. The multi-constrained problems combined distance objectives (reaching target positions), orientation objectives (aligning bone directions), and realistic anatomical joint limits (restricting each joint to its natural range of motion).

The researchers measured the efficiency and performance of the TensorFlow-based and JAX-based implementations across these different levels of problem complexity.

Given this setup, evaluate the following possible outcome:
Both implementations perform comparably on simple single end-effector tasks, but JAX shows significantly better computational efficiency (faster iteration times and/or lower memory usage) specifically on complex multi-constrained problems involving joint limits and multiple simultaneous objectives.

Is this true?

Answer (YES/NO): NO